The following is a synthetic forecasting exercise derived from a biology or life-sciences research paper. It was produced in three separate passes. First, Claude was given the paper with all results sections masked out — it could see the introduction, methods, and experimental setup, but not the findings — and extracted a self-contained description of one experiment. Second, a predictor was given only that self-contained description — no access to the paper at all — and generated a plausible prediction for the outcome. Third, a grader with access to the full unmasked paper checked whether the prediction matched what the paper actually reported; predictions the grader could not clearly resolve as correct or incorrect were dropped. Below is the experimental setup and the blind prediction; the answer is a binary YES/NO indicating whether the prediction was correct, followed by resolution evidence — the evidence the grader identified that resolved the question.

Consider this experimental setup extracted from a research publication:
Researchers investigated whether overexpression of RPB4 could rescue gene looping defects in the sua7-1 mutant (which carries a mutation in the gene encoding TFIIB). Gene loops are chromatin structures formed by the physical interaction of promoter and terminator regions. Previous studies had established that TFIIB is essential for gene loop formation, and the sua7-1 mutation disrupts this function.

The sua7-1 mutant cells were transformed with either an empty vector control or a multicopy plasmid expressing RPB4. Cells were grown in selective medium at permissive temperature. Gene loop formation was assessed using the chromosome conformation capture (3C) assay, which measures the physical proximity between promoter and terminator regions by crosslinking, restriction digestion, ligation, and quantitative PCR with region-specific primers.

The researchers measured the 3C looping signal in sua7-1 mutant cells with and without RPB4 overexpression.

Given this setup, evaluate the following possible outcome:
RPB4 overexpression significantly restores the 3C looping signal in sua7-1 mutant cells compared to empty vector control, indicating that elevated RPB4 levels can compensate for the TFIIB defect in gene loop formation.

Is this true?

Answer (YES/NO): YES